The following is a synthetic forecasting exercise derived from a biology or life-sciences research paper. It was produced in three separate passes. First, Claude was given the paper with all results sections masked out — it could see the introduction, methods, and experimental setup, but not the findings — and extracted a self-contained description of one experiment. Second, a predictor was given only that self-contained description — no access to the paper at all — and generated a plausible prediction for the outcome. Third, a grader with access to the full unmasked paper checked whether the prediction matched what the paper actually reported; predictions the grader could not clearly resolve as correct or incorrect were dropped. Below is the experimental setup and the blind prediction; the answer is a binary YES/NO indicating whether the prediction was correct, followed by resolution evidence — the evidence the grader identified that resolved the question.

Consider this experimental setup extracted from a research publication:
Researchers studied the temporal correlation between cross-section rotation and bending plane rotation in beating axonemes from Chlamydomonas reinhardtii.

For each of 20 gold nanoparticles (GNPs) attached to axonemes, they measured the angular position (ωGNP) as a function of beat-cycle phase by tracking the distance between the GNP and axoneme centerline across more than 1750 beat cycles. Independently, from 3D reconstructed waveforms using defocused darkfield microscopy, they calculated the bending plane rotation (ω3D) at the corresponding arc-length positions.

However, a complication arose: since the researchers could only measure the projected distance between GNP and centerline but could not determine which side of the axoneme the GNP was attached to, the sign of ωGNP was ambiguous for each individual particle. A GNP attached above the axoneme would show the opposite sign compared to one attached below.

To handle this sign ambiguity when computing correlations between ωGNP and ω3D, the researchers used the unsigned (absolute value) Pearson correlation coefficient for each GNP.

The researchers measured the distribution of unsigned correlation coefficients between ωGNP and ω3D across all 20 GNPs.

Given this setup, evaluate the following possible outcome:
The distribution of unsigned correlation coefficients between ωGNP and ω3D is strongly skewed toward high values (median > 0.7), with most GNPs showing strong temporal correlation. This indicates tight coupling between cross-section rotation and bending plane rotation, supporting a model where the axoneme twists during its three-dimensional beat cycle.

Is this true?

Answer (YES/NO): YES